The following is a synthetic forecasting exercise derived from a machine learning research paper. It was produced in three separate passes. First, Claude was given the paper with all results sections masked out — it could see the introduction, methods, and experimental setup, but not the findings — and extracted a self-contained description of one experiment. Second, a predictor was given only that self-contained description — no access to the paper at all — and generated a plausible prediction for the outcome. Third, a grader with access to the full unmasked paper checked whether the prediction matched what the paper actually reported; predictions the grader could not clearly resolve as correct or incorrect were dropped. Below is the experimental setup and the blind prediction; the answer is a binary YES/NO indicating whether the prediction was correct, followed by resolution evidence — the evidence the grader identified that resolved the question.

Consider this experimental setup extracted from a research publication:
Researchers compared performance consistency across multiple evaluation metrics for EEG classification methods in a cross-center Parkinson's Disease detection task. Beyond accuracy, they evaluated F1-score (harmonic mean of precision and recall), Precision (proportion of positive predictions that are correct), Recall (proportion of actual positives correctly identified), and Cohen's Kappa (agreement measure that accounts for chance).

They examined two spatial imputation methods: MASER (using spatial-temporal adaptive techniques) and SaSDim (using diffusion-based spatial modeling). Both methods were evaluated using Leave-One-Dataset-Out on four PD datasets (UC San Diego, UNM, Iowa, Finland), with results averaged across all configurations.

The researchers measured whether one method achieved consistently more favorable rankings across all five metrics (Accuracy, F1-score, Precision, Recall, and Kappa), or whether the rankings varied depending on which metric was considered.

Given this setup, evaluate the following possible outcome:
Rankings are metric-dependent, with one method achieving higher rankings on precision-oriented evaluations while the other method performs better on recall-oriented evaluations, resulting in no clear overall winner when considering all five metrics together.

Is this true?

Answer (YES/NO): NO